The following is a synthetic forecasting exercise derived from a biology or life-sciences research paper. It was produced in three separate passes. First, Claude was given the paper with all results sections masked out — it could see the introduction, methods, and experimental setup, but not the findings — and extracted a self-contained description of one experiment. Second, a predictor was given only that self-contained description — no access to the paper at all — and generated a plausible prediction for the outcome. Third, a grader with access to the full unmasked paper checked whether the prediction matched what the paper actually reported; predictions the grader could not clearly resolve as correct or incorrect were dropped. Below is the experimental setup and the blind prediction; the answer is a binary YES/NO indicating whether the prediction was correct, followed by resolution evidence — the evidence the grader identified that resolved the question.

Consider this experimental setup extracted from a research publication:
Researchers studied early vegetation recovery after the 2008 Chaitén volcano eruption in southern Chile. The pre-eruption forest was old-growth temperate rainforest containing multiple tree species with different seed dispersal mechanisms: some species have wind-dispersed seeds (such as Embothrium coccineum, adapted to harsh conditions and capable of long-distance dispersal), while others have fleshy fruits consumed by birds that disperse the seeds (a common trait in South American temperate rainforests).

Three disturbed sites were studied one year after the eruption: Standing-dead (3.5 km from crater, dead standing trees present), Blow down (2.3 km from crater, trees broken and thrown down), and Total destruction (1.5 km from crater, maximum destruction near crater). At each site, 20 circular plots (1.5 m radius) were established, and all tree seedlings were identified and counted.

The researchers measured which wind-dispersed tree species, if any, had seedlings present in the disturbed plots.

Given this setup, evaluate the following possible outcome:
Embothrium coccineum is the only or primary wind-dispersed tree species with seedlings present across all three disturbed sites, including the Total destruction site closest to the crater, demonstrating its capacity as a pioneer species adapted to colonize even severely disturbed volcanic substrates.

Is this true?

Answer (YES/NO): NO